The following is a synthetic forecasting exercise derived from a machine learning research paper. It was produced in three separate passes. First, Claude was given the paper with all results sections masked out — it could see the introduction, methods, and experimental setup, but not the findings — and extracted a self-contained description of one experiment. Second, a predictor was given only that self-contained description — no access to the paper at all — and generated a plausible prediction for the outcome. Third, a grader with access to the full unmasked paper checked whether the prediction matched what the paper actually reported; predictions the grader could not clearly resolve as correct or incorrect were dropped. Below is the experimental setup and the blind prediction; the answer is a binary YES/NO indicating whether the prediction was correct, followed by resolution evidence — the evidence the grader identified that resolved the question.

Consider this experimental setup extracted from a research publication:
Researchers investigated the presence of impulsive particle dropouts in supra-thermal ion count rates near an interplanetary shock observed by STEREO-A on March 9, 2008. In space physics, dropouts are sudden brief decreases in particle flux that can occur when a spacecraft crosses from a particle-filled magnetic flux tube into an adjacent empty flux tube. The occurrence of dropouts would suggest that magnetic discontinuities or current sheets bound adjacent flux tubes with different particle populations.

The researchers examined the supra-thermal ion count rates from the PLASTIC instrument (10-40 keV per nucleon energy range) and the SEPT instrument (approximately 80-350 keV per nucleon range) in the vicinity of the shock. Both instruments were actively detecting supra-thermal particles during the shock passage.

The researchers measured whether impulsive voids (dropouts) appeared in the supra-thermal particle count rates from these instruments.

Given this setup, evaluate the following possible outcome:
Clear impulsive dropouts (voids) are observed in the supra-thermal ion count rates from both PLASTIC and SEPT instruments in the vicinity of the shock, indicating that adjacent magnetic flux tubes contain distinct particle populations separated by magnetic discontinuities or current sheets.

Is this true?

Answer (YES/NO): NO